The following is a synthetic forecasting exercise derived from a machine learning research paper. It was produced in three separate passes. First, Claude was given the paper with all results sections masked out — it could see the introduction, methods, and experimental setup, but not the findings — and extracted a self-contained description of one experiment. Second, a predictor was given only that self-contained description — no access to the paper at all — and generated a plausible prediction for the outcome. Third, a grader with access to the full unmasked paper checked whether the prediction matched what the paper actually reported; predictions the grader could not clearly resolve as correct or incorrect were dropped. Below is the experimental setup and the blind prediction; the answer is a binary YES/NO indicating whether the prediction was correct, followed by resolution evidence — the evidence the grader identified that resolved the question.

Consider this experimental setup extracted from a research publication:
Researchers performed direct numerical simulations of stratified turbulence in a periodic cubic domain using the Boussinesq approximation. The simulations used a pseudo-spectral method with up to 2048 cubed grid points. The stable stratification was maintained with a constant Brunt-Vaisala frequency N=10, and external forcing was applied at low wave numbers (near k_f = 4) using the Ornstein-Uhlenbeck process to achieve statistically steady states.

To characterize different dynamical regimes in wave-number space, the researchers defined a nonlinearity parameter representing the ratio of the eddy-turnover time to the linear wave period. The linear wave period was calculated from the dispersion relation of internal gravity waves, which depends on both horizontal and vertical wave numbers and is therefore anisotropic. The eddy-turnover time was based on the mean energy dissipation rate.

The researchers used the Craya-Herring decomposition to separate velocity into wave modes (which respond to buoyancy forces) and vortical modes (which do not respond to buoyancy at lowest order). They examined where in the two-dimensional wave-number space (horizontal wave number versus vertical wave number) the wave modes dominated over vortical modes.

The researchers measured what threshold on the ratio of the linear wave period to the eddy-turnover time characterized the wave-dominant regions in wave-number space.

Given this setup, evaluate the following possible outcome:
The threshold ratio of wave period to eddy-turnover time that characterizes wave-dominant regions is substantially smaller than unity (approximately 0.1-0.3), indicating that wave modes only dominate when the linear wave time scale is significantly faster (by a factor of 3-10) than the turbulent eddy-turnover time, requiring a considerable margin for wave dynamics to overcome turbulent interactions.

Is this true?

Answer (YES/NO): NO